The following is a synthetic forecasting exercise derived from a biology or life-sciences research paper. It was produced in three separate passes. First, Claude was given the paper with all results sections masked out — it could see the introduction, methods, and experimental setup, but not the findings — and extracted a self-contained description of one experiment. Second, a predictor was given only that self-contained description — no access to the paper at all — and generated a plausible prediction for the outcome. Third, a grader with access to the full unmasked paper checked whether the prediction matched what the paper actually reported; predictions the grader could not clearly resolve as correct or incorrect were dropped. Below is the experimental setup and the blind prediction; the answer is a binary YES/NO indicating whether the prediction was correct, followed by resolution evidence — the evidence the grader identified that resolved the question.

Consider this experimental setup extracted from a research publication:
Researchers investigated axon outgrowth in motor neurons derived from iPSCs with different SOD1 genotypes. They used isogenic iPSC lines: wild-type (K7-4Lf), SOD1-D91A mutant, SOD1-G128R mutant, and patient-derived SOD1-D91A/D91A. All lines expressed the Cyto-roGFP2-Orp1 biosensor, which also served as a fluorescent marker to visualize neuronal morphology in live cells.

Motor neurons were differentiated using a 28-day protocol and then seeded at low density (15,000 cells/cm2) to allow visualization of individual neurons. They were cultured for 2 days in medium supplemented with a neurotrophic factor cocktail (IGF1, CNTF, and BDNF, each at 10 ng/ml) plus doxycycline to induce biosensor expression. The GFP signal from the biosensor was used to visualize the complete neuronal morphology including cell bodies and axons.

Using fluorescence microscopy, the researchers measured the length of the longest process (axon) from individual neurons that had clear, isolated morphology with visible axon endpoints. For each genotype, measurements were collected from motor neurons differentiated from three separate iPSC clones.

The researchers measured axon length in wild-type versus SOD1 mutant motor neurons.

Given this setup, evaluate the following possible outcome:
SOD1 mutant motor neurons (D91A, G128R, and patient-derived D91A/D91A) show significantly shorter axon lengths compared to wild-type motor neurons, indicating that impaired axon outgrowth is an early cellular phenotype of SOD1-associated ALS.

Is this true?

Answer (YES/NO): YES